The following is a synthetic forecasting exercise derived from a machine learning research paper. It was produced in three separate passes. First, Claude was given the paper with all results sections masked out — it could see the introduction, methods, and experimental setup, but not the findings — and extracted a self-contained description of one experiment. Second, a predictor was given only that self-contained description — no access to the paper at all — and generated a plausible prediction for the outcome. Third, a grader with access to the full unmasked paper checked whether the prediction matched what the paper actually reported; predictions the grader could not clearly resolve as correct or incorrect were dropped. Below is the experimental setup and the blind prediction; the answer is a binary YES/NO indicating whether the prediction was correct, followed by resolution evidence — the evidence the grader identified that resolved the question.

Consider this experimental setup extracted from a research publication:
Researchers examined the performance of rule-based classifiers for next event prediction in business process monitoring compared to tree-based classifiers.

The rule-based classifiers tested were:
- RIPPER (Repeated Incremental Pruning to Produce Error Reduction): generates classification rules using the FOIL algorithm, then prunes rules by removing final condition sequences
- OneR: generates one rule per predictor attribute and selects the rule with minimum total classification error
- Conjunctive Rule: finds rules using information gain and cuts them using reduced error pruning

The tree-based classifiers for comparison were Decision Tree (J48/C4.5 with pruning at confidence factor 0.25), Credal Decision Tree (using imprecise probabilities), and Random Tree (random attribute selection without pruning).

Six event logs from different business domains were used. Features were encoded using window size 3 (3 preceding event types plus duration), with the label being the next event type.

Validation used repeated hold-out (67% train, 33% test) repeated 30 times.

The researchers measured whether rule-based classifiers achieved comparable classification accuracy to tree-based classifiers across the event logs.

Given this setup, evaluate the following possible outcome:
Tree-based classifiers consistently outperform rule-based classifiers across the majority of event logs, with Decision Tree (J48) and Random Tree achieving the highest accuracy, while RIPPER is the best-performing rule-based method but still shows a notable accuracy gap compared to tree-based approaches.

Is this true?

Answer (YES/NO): NO